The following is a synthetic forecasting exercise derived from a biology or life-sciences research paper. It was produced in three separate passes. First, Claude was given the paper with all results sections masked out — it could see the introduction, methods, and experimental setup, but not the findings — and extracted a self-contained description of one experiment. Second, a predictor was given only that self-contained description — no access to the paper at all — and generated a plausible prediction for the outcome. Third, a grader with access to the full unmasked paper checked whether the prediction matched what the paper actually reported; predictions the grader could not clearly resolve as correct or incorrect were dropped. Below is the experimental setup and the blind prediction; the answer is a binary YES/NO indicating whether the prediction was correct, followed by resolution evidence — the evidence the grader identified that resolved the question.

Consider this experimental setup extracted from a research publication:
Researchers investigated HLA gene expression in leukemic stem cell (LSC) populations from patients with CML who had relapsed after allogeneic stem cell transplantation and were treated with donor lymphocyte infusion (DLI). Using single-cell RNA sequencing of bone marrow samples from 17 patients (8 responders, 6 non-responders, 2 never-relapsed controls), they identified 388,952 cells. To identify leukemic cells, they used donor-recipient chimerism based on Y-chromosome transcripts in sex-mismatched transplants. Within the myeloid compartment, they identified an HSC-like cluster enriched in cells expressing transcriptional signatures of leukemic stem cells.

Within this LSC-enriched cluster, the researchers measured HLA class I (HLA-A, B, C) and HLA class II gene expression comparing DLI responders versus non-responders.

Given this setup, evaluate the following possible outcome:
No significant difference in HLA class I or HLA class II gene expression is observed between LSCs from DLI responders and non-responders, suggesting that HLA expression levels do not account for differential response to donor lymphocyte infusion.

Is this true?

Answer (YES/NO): NO